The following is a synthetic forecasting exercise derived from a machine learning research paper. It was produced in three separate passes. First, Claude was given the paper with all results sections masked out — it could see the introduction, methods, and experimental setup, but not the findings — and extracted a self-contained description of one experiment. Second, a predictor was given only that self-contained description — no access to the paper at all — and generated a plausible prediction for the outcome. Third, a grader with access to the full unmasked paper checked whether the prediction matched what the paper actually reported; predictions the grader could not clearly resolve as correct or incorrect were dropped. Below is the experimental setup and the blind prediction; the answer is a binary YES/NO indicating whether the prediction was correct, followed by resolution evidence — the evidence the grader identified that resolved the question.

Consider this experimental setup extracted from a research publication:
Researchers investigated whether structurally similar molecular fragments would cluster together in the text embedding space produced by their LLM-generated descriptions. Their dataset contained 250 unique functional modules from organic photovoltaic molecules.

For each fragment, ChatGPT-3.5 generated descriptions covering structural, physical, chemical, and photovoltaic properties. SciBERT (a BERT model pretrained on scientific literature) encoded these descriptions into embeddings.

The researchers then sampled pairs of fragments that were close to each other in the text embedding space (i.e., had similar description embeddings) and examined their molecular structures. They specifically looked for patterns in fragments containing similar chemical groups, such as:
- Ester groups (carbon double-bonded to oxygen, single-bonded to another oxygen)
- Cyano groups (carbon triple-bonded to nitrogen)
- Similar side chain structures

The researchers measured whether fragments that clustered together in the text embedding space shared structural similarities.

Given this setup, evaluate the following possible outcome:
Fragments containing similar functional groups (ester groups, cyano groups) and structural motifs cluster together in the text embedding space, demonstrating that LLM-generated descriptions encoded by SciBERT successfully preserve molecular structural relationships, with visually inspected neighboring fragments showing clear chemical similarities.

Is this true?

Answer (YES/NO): YES